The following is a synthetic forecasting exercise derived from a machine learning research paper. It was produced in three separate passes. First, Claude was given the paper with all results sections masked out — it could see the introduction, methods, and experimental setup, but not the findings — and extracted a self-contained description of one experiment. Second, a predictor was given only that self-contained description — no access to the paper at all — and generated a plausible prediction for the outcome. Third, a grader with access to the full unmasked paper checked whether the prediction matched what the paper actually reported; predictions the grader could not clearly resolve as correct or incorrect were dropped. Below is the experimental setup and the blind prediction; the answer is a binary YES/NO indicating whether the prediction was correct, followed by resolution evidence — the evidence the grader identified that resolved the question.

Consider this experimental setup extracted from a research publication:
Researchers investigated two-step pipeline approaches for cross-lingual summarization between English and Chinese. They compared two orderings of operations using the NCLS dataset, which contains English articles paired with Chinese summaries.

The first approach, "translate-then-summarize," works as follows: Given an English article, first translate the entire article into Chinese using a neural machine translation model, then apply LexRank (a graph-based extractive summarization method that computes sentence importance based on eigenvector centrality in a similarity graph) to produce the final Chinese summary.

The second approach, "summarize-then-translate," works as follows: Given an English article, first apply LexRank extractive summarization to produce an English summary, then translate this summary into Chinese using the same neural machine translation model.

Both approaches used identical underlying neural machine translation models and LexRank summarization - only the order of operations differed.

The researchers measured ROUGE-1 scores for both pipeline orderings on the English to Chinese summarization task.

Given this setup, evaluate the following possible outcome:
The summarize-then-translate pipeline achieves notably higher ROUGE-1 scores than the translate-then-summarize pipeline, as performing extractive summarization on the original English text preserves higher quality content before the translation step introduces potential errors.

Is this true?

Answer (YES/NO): YES